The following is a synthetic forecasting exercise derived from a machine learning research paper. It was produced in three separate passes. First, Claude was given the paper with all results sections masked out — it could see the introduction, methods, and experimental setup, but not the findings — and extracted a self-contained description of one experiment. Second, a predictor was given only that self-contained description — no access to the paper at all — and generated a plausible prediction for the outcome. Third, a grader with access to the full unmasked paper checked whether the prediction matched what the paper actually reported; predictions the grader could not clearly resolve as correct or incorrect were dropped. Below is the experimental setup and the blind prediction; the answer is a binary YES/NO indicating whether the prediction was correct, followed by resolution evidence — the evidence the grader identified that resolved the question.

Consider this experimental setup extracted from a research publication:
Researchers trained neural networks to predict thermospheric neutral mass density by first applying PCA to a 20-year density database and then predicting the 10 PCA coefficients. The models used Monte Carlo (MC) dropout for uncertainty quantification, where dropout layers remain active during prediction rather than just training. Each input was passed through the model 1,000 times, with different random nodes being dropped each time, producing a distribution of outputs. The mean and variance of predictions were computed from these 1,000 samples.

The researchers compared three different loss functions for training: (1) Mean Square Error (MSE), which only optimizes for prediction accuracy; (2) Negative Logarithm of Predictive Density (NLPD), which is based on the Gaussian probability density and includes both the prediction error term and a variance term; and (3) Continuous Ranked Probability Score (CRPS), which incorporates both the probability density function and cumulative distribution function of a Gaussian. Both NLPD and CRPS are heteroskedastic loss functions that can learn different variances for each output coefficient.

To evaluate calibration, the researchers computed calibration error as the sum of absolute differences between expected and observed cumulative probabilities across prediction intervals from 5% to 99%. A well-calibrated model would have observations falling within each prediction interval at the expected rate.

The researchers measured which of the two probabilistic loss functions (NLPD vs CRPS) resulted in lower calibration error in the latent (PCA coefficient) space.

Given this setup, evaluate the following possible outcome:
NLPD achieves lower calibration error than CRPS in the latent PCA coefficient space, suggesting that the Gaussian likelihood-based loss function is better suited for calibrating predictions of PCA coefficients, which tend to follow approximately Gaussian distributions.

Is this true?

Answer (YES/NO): YES